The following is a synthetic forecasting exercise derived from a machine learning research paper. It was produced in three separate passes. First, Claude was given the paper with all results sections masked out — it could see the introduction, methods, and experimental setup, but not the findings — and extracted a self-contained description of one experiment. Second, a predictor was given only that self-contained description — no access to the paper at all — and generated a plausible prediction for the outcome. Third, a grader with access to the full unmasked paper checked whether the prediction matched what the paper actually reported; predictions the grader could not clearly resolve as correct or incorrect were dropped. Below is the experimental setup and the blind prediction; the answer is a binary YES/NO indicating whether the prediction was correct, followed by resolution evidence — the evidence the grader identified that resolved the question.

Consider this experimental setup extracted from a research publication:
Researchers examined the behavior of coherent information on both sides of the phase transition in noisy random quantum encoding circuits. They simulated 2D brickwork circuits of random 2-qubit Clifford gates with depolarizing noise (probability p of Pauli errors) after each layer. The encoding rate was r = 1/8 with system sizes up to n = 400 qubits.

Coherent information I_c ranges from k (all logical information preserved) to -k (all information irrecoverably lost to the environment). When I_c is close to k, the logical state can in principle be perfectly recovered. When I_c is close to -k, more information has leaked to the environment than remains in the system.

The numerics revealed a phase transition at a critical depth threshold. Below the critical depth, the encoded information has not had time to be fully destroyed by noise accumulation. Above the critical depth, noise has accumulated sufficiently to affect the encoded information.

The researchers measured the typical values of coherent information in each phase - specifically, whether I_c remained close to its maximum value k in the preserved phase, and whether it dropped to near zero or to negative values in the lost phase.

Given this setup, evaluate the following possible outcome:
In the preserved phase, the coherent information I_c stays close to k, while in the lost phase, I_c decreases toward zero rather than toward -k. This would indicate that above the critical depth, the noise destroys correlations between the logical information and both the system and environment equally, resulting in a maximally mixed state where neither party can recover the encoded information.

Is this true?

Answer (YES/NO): NO